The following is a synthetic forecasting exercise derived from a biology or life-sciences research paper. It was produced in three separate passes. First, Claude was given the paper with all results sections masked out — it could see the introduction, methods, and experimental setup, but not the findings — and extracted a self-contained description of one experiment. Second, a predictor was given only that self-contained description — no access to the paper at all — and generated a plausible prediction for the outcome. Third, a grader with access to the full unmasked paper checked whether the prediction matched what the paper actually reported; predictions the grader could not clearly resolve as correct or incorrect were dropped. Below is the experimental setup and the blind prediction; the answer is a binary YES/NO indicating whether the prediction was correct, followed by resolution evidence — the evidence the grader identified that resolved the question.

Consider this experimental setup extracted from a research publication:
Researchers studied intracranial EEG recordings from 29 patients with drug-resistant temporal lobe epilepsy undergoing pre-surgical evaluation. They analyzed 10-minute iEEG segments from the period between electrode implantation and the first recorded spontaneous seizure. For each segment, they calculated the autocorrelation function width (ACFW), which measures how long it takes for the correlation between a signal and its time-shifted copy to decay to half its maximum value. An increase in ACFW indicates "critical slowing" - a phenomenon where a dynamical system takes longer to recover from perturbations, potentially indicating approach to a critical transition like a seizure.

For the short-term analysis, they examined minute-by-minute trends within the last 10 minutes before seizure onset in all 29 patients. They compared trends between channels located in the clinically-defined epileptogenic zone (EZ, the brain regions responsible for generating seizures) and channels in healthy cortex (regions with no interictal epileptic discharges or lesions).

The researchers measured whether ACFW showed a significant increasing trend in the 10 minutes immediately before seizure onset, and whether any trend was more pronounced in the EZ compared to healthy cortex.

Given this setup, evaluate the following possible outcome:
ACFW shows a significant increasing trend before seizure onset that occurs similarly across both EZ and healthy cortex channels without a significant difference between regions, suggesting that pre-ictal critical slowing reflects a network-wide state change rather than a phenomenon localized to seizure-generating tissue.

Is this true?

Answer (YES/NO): NO